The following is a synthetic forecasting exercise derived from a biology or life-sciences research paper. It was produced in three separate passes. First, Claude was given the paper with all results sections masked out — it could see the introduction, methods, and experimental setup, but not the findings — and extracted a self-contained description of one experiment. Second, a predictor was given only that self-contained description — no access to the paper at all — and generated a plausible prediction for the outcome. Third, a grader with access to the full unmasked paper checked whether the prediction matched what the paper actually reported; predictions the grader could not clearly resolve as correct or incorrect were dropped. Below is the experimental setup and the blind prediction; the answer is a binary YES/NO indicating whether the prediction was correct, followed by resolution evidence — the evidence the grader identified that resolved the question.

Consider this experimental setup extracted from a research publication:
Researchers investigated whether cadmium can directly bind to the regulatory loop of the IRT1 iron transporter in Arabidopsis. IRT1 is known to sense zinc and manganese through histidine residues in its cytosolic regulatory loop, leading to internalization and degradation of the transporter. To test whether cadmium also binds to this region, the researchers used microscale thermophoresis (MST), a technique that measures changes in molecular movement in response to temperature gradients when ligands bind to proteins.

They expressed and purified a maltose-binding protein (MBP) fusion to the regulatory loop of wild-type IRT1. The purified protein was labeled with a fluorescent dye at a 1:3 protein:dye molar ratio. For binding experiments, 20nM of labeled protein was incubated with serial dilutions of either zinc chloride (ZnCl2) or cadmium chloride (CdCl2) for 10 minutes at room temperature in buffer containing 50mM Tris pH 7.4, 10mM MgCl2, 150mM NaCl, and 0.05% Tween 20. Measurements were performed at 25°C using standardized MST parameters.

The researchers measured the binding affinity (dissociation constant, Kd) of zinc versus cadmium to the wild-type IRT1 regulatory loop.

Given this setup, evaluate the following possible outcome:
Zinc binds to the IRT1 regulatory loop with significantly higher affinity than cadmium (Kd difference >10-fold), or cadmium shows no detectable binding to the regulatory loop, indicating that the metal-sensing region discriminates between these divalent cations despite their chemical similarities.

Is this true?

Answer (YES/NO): YES